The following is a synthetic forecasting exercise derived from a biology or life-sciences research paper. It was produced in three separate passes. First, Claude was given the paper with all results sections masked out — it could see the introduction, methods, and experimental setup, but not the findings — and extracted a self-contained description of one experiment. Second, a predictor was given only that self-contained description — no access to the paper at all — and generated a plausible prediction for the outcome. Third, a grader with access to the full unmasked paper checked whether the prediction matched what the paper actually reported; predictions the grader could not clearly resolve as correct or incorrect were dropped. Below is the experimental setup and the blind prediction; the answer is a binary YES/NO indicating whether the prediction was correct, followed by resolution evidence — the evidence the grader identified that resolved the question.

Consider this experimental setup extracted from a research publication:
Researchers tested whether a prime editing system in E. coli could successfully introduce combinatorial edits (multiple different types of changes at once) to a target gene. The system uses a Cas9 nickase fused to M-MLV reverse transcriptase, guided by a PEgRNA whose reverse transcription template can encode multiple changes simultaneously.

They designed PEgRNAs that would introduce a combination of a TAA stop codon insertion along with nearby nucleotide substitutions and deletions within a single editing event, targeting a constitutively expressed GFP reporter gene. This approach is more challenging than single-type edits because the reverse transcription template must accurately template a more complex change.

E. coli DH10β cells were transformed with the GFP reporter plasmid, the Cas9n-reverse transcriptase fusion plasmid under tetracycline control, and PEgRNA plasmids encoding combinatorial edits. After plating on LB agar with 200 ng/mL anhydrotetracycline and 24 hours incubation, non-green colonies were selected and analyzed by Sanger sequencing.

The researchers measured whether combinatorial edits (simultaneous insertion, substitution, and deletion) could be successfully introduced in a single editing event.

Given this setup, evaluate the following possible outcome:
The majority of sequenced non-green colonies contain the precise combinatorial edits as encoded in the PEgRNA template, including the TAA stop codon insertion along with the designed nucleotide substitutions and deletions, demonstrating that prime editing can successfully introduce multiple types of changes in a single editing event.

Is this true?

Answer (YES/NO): YES